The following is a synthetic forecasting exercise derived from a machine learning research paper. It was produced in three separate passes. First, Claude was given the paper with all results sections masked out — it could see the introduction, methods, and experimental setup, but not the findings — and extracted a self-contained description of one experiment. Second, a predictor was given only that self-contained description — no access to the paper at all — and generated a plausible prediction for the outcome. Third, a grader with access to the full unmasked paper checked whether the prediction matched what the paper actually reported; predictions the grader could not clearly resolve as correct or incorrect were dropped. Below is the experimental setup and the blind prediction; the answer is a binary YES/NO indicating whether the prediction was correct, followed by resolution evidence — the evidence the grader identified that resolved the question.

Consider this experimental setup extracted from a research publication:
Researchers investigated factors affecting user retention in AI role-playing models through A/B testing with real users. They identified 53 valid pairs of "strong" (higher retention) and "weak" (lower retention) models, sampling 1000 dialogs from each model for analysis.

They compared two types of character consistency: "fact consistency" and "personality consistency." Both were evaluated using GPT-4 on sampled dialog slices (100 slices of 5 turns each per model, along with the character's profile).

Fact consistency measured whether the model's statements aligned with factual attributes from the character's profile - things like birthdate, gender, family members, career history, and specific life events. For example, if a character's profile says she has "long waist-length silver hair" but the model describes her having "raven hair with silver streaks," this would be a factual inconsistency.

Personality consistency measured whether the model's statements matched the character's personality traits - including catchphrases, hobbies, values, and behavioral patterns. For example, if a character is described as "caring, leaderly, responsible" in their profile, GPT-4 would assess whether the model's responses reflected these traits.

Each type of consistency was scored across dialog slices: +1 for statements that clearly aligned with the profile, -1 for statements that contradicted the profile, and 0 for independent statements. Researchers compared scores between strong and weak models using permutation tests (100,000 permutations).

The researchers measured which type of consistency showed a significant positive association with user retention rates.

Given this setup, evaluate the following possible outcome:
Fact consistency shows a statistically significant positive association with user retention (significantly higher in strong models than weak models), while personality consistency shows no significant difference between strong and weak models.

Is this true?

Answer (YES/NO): NO